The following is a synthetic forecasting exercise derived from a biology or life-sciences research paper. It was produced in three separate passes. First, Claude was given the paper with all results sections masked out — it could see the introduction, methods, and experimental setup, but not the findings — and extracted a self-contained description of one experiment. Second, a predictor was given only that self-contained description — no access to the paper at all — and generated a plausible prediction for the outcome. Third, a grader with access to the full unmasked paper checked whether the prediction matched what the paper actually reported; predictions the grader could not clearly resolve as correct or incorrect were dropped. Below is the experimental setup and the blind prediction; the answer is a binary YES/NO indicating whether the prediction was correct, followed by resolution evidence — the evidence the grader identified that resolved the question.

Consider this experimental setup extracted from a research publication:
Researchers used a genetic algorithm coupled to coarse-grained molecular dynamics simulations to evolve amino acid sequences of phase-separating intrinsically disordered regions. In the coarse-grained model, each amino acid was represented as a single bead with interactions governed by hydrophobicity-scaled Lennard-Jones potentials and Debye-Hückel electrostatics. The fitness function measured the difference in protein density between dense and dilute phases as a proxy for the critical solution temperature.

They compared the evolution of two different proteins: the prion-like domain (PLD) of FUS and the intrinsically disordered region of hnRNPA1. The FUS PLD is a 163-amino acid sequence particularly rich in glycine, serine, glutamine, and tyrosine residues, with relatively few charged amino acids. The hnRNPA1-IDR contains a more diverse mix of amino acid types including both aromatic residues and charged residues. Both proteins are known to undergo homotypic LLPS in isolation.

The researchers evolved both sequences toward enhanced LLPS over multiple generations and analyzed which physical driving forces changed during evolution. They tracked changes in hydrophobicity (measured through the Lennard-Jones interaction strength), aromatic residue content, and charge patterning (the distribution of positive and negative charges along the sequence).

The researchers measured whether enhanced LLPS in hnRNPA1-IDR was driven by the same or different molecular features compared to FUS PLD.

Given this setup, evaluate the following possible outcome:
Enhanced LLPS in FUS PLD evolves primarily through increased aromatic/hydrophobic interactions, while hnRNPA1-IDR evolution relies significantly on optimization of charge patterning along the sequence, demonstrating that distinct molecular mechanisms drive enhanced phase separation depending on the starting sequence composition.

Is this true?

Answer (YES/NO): YES